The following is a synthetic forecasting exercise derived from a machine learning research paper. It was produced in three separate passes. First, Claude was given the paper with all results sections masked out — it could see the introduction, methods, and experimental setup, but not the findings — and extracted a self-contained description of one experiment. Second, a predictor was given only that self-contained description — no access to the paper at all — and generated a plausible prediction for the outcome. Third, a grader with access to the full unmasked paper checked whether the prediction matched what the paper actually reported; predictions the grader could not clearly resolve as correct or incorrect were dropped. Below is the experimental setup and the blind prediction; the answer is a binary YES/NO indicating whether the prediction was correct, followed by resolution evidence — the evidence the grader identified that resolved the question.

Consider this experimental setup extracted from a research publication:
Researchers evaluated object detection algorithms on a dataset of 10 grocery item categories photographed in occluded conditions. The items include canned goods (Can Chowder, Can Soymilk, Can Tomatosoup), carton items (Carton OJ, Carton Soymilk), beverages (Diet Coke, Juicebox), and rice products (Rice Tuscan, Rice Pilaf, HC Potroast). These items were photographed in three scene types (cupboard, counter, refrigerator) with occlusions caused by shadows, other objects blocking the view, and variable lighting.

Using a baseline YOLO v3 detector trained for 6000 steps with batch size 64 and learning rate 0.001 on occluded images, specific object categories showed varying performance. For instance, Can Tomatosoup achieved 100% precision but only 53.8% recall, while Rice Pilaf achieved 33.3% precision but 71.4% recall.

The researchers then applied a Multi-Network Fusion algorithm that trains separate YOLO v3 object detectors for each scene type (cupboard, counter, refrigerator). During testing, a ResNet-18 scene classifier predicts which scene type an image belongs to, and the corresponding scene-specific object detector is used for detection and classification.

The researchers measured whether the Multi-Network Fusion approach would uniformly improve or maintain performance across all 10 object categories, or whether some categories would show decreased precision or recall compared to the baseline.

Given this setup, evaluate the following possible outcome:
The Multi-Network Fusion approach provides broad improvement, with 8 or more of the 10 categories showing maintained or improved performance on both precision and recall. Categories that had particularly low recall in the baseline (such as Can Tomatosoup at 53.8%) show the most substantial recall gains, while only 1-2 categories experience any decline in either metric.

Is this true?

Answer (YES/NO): NO